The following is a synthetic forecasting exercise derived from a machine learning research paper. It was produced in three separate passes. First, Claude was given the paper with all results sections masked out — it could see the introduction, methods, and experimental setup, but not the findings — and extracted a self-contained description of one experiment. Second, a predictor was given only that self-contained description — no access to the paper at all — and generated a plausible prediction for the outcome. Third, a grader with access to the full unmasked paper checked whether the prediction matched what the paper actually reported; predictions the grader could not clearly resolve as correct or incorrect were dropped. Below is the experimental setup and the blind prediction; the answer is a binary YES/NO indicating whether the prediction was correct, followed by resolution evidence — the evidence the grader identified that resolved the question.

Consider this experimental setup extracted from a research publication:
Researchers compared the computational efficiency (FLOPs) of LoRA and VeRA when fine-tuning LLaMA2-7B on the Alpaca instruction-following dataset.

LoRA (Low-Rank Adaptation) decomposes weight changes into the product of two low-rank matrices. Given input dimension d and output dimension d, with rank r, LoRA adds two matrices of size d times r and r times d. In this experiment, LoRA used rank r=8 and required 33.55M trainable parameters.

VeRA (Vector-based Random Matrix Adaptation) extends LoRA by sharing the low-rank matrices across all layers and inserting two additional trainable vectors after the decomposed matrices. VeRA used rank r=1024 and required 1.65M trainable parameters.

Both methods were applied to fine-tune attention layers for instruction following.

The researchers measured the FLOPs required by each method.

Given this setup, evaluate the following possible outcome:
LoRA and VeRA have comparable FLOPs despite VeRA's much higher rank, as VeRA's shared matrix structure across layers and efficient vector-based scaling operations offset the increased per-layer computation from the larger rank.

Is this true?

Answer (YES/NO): NO